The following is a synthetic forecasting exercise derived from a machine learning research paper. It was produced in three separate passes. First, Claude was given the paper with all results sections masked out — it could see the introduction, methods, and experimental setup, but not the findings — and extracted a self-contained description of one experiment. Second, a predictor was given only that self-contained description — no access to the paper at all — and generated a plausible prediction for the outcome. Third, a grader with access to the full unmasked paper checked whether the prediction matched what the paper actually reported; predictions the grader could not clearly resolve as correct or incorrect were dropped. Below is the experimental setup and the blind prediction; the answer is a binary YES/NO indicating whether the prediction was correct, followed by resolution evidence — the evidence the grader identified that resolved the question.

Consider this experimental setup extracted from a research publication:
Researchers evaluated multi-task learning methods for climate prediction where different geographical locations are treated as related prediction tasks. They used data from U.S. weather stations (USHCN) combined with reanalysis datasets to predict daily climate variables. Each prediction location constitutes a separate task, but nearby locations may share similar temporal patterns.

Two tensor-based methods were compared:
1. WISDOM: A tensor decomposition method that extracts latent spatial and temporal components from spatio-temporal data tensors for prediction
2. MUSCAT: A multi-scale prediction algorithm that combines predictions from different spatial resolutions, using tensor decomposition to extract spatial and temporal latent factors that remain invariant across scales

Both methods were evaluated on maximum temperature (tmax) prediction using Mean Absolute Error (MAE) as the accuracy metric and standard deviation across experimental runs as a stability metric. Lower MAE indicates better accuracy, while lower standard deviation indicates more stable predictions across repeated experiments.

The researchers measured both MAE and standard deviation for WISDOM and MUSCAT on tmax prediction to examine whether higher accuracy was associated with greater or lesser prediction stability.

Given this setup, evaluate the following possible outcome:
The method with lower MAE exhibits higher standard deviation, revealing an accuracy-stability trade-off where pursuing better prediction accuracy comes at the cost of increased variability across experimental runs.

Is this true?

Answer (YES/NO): NO